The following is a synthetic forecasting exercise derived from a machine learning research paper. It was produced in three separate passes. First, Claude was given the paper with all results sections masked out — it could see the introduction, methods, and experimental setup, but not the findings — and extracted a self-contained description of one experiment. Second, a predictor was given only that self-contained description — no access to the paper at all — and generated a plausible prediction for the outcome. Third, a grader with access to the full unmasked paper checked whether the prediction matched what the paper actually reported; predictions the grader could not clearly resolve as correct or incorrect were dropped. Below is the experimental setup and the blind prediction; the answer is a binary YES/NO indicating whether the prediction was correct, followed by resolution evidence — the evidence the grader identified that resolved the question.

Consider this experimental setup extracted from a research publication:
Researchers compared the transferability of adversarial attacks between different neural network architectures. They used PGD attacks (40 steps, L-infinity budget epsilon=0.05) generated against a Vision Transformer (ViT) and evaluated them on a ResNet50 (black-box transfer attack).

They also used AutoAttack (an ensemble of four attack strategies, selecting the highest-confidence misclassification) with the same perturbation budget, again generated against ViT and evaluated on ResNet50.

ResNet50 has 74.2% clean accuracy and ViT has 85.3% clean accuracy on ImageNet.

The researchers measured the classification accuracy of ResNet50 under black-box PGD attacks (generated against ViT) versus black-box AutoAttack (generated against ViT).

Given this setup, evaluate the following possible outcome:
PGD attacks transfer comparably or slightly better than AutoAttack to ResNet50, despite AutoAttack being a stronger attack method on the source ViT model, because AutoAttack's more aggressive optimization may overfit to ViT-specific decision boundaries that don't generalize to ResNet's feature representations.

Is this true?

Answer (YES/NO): NO